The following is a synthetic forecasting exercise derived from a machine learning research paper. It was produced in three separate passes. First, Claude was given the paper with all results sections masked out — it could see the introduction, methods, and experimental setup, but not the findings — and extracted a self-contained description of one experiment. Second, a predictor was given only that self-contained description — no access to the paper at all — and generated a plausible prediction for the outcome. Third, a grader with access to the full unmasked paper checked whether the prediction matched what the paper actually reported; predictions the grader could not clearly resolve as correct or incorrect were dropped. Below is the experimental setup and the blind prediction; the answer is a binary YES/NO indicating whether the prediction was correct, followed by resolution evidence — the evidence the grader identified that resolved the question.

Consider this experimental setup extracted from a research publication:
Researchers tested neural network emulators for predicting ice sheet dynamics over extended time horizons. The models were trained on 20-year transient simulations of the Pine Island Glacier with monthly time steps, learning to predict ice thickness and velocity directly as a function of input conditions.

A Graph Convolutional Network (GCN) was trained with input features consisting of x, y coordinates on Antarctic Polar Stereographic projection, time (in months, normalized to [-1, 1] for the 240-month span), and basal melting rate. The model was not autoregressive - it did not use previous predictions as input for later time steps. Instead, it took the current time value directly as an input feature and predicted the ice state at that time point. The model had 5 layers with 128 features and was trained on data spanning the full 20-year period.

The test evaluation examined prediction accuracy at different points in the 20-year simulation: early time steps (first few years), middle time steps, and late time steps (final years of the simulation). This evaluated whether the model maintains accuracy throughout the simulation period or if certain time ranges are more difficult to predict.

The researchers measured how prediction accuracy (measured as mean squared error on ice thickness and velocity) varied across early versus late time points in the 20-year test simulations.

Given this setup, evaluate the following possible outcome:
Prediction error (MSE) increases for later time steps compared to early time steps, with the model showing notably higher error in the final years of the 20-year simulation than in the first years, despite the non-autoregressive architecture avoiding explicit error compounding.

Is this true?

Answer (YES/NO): NO